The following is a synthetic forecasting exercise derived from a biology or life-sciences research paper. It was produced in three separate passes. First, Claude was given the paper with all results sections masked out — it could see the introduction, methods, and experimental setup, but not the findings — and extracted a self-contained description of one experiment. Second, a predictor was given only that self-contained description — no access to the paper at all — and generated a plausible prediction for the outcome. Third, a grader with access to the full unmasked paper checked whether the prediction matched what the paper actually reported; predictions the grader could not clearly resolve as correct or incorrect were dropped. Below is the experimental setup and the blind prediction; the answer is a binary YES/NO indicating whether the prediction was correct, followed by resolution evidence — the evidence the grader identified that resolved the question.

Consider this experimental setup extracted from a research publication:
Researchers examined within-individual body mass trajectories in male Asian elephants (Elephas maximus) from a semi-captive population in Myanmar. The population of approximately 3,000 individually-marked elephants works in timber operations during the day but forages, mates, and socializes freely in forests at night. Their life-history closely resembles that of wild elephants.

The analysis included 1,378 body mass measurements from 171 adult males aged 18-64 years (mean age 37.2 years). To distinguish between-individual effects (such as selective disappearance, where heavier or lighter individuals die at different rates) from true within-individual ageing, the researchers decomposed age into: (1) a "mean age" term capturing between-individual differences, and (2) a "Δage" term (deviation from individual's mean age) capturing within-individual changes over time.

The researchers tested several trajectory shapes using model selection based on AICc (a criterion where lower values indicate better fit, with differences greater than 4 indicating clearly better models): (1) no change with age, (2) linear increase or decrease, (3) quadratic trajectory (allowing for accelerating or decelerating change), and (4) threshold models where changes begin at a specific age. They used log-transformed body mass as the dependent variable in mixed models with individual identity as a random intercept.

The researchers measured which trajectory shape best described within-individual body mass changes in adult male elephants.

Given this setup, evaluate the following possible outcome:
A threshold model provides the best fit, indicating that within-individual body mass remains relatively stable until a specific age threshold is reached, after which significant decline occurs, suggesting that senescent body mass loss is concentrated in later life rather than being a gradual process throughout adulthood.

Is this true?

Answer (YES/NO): NO